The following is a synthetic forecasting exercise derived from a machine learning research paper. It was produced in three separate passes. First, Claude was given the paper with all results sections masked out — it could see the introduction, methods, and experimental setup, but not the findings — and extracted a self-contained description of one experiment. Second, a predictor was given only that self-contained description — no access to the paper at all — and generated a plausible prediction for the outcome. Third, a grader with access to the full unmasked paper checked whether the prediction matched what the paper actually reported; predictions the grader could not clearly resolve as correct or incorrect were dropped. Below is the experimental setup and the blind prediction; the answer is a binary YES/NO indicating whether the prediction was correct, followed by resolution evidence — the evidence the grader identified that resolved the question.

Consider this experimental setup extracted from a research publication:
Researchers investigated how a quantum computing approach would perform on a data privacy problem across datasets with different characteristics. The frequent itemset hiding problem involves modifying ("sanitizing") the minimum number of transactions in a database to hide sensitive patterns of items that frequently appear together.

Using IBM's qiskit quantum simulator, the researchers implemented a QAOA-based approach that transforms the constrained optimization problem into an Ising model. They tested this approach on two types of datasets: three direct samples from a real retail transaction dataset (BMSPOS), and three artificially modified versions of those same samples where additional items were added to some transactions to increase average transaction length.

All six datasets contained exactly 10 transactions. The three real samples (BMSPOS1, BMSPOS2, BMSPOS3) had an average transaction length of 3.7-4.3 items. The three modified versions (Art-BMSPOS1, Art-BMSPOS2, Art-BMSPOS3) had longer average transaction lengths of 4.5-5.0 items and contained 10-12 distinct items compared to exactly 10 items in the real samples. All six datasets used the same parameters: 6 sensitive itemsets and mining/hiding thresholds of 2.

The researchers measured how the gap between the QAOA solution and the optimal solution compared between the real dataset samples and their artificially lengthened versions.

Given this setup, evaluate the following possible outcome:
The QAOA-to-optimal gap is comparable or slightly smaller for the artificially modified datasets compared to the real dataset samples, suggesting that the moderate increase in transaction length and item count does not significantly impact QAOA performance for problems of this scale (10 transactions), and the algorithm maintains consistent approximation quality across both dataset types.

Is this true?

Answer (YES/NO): YES